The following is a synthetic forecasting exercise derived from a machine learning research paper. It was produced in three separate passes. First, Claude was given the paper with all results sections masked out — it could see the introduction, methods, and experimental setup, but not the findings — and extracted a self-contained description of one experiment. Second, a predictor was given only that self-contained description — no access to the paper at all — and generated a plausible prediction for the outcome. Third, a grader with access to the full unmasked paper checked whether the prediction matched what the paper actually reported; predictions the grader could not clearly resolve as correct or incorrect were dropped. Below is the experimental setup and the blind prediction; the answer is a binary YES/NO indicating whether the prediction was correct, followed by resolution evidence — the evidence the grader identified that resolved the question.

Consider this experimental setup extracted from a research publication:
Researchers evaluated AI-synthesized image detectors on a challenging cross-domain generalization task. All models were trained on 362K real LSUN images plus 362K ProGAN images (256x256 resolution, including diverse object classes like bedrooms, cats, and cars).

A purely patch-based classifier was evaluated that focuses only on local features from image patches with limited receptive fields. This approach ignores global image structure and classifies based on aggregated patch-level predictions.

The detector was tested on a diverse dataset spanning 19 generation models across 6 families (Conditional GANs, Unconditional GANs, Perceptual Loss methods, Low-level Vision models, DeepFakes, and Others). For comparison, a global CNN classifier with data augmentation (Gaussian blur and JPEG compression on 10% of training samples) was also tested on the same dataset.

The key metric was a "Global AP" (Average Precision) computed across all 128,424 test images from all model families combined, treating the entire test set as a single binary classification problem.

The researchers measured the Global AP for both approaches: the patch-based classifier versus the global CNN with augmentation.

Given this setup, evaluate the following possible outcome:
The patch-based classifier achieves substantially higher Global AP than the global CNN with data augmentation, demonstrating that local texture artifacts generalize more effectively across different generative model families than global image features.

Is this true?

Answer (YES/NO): NO